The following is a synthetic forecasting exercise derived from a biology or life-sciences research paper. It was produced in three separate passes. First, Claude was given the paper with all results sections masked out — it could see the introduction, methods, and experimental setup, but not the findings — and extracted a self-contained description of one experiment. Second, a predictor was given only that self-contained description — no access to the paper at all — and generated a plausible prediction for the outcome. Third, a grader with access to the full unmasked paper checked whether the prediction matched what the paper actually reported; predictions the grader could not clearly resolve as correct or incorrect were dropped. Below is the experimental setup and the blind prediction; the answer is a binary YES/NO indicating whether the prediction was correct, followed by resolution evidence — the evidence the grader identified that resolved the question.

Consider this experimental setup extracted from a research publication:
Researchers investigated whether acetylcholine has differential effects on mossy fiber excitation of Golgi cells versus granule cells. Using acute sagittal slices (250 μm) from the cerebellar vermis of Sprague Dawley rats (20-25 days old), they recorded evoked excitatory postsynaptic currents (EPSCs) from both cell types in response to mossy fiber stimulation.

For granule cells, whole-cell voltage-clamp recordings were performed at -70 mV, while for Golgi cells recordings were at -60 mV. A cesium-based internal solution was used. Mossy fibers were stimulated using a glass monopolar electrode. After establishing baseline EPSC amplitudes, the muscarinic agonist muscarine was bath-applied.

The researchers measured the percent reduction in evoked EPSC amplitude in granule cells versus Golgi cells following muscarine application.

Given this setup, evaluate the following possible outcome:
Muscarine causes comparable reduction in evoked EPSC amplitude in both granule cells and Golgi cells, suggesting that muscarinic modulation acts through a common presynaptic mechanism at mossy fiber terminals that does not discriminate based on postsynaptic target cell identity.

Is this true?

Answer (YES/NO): YES